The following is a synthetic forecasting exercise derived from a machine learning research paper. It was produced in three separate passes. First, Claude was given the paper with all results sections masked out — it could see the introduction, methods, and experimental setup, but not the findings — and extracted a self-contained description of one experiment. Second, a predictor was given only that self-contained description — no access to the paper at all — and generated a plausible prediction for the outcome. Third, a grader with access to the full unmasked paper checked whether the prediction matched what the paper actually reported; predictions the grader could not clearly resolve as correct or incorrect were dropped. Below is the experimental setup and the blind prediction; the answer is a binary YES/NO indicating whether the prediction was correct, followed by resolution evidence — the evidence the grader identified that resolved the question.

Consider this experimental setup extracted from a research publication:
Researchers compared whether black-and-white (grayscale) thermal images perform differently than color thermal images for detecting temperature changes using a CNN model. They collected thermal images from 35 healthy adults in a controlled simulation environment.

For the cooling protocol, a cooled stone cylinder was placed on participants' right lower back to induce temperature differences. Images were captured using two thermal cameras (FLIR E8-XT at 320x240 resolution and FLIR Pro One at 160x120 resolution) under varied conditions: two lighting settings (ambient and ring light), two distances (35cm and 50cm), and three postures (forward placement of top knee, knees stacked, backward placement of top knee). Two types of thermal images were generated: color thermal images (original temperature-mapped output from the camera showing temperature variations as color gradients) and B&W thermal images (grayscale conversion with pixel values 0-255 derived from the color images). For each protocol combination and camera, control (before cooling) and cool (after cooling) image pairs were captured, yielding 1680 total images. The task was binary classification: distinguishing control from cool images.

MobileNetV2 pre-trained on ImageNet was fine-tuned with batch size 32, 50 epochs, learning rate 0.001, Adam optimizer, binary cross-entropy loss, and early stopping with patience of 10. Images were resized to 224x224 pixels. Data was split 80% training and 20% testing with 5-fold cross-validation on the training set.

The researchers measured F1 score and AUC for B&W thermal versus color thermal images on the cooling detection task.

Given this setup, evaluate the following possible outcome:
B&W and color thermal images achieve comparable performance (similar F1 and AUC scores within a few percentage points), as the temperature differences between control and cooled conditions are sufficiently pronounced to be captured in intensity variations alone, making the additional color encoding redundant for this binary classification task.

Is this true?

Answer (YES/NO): YES